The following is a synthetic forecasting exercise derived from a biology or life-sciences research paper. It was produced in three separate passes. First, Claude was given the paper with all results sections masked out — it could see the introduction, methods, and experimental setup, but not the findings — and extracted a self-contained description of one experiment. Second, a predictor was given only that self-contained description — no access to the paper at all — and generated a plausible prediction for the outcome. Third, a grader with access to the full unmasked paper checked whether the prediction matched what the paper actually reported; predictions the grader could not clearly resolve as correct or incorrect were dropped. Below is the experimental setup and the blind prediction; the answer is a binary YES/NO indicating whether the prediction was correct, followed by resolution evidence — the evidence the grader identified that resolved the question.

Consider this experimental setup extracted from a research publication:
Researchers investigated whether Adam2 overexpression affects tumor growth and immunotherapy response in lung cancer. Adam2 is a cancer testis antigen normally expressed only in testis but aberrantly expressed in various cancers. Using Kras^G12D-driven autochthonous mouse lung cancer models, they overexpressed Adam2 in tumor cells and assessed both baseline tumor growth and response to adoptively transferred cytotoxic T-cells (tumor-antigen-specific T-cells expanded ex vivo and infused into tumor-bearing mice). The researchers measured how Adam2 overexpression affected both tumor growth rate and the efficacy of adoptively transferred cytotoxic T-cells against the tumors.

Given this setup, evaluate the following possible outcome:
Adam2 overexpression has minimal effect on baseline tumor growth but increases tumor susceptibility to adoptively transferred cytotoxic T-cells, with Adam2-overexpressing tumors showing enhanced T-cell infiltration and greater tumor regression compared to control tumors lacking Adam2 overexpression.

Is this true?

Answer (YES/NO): NO